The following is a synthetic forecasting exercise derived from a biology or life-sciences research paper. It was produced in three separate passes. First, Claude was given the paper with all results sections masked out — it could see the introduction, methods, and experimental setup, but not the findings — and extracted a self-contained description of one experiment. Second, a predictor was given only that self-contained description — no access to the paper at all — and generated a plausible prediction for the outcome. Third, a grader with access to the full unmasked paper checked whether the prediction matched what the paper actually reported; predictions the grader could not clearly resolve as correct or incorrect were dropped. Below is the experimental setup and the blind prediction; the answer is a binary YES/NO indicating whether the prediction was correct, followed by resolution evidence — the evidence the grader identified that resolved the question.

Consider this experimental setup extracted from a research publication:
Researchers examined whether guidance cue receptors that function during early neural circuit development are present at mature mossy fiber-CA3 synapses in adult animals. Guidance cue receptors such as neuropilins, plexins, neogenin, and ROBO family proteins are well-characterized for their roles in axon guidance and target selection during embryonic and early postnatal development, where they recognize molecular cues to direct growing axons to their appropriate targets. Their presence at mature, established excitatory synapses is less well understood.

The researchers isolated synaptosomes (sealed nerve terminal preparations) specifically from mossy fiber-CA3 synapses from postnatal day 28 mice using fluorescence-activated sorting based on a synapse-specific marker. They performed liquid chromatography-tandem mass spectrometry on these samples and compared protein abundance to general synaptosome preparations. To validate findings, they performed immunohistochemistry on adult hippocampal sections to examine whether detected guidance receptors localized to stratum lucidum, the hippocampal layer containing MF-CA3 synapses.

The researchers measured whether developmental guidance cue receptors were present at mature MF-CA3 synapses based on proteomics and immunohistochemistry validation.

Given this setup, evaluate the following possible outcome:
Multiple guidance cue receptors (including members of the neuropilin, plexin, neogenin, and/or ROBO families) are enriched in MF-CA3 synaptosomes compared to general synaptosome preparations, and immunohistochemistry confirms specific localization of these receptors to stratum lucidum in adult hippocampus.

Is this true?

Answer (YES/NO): YES